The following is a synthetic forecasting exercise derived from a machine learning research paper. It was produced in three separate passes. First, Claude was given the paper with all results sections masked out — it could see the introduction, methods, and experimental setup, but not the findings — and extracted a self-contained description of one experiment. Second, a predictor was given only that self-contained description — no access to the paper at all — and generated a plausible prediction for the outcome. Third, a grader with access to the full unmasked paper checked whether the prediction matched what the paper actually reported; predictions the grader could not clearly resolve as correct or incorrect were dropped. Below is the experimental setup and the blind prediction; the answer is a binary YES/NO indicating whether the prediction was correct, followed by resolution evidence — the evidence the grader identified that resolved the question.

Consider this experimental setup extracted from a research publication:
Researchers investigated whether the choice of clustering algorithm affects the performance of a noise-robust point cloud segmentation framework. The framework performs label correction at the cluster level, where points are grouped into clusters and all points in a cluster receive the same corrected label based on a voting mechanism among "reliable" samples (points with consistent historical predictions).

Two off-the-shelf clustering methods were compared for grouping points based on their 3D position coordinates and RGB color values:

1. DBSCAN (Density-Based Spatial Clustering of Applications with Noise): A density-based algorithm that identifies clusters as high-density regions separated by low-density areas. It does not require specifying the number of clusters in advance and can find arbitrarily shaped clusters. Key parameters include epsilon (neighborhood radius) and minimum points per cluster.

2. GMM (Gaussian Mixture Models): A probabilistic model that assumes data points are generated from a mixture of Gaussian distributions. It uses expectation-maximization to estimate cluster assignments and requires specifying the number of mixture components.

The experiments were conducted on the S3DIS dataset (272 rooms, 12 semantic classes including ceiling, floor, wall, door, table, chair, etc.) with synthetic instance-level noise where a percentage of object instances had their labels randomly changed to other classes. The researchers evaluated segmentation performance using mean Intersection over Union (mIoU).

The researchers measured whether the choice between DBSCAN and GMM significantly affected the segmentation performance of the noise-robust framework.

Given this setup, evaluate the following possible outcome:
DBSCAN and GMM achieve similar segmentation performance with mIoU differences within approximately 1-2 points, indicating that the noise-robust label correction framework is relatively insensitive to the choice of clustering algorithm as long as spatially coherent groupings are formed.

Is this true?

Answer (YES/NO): YES